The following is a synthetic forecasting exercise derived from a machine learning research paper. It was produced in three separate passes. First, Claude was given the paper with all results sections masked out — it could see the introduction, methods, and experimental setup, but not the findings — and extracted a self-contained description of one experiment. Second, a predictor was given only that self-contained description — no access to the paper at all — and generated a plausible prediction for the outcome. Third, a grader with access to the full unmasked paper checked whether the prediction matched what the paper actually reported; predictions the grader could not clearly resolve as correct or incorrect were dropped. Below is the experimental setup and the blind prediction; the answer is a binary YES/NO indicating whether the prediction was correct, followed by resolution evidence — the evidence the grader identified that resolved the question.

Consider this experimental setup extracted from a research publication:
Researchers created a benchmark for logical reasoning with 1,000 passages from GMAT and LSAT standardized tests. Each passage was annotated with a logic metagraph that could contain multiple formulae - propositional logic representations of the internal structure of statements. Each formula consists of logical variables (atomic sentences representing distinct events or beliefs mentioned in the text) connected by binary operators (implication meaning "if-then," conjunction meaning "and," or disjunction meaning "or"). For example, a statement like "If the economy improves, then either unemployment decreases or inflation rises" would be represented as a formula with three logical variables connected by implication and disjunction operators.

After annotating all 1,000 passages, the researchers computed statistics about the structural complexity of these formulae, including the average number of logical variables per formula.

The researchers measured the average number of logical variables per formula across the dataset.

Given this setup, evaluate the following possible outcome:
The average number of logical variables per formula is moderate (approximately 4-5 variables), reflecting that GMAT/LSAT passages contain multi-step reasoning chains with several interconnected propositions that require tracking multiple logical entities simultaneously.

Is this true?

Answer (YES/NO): NO